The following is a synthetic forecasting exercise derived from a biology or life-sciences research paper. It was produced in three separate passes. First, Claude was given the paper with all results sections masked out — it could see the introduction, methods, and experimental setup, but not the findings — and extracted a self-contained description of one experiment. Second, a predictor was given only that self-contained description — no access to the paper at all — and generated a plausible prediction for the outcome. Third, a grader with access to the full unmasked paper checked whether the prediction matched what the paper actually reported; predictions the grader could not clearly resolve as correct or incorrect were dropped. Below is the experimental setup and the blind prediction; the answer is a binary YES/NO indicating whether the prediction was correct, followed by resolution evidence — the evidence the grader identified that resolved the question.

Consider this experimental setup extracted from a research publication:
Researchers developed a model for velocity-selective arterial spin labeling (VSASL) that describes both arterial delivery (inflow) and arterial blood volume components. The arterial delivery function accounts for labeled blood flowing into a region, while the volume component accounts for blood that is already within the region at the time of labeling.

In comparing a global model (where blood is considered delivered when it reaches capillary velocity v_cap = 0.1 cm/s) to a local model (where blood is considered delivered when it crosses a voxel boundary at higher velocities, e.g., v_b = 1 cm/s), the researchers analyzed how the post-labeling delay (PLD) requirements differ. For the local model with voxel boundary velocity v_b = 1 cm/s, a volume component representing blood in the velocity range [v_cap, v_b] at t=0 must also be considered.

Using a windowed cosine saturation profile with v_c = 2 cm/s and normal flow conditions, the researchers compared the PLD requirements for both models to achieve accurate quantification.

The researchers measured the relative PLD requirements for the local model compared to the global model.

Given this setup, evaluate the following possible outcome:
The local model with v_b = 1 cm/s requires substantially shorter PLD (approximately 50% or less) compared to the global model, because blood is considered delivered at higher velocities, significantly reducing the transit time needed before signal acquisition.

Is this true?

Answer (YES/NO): YES